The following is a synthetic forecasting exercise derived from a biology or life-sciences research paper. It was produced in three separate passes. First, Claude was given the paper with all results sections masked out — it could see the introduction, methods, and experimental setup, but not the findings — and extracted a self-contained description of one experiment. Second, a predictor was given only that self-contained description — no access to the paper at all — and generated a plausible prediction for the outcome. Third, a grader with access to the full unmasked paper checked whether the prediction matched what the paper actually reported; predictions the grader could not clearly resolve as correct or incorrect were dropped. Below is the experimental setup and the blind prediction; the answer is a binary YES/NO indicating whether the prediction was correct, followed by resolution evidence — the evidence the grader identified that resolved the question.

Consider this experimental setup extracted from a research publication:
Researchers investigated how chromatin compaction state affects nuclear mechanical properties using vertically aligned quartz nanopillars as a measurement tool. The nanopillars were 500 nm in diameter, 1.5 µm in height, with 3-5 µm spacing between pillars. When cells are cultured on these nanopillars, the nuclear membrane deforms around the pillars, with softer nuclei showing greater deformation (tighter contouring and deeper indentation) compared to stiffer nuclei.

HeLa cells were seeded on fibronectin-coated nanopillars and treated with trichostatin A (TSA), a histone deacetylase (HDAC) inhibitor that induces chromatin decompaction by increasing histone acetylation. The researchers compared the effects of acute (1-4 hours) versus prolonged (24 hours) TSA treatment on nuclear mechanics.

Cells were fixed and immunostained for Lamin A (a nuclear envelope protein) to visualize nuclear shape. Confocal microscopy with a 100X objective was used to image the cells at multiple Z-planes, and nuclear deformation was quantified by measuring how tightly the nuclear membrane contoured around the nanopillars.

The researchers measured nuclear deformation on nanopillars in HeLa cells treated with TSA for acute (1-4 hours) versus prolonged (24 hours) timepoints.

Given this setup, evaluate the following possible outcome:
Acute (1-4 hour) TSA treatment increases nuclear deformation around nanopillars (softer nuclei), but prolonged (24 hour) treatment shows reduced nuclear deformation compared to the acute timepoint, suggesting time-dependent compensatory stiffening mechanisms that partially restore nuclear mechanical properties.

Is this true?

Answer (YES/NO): NO